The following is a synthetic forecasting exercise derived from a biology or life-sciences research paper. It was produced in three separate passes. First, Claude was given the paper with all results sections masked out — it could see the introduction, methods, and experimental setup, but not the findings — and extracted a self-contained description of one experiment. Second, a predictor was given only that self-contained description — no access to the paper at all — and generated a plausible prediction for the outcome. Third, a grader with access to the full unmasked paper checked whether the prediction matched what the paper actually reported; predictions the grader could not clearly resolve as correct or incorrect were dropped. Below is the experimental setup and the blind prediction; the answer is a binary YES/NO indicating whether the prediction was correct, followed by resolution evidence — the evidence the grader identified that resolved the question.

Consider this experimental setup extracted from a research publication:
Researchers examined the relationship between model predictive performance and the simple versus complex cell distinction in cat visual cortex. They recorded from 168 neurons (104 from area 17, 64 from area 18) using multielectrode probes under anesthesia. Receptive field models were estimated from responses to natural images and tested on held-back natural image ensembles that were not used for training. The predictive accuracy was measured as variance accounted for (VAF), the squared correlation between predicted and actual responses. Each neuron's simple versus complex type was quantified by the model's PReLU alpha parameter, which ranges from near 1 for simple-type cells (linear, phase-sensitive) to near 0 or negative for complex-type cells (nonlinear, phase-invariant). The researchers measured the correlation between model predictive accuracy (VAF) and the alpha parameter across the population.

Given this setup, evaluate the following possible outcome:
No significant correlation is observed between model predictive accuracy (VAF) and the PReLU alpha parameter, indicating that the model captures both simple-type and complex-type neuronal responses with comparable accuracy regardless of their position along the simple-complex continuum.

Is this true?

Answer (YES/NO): NO